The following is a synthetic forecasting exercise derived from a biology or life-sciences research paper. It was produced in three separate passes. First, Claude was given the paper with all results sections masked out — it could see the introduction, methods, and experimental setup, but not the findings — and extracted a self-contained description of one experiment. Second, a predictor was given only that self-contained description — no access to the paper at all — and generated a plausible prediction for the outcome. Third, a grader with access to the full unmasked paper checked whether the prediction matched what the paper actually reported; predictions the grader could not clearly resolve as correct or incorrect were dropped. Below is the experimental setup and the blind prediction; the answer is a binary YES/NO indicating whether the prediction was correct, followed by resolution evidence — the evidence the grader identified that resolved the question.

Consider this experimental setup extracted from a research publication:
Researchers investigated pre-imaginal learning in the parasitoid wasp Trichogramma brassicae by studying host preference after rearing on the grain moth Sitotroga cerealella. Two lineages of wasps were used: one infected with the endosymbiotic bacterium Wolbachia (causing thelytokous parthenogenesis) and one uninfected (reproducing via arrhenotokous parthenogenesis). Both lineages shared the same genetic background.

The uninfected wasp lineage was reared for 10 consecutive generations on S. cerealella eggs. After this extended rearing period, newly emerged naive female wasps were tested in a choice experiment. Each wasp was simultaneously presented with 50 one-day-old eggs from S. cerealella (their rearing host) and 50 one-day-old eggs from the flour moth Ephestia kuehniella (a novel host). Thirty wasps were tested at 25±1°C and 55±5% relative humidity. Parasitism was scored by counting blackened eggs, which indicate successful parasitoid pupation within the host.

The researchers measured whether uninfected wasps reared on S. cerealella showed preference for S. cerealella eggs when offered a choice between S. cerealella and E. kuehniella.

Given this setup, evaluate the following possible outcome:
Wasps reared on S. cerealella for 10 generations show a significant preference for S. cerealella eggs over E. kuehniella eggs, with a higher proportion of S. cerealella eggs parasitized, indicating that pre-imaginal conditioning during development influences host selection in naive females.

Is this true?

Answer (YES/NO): YES